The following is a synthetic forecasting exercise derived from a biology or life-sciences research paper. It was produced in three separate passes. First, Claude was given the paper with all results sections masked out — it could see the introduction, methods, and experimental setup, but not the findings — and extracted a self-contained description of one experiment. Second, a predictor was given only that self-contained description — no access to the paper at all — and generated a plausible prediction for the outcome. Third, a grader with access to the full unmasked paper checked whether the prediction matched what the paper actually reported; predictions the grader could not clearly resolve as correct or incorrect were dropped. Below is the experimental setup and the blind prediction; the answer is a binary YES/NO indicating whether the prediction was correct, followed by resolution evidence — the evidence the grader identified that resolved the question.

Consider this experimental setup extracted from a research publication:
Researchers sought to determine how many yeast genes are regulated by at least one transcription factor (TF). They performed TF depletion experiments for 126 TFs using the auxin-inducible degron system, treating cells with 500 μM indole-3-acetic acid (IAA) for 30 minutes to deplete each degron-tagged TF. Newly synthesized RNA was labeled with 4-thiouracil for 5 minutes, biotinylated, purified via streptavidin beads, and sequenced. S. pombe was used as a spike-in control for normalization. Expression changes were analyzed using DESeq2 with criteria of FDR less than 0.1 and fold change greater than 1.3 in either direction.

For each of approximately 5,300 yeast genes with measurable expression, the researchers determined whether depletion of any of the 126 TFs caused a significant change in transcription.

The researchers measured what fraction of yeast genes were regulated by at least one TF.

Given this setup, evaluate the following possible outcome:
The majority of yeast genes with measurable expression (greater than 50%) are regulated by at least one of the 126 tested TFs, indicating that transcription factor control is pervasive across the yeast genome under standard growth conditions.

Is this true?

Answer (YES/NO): YES